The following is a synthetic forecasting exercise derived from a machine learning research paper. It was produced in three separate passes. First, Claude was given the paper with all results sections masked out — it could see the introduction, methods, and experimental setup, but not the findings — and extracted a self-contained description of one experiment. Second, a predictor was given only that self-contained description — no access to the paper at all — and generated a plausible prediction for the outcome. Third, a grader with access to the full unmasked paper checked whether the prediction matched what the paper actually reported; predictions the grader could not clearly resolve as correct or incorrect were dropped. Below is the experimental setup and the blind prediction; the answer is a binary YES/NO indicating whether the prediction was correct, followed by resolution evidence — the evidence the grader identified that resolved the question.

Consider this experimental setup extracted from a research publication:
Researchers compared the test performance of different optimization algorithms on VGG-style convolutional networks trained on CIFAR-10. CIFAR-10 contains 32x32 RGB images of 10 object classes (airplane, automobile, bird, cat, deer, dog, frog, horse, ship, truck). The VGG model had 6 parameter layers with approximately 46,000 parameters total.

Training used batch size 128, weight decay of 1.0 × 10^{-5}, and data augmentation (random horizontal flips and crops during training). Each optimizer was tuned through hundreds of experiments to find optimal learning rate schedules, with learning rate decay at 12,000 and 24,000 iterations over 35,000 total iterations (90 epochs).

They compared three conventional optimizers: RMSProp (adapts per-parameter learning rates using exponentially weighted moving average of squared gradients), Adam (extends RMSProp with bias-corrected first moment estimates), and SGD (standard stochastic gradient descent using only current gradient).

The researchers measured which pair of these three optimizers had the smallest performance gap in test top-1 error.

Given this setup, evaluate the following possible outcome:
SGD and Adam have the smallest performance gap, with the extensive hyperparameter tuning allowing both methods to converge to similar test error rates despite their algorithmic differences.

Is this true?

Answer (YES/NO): NO